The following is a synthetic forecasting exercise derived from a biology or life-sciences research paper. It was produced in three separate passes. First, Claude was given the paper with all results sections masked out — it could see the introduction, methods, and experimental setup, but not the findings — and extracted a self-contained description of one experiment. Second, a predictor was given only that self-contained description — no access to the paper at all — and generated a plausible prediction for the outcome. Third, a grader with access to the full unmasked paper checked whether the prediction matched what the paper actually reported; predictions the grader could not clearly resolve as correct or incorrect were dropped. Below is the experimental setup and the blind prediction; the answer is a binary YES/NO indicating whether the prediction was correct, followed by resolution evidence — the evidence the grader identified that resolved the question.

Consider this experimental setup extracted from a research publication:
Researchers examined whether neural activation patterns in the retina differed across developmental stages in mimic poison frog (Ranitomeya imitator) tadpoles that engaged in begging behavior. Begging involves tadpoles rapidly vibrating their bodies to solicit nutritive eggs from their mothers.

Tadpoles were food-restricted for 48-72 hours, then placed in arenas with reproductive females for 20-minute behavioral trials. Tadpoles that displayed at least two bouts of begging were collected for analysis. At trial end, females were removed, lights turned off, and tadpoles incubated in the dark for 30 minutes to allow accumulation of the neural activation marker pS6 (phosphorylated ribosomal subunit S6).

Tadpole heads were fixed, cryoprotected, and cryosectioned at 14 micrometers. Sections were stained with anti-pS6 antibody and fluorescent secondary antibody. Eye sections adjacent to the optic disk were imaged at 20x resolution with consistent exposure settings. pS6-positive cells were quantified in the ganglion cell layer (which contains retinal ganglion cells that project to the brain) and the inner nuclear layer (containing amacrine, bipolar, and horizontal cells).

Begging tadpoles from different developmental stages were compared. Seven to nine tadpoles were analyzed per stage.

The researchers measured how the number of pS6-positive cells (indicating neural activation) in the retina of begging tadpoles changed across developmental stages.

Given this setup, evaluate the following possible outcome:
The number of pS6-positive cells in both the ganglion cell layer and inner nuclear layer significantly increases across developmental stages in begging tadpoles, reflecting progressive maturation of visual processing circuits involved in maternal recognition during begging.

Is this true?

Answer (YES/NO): YES